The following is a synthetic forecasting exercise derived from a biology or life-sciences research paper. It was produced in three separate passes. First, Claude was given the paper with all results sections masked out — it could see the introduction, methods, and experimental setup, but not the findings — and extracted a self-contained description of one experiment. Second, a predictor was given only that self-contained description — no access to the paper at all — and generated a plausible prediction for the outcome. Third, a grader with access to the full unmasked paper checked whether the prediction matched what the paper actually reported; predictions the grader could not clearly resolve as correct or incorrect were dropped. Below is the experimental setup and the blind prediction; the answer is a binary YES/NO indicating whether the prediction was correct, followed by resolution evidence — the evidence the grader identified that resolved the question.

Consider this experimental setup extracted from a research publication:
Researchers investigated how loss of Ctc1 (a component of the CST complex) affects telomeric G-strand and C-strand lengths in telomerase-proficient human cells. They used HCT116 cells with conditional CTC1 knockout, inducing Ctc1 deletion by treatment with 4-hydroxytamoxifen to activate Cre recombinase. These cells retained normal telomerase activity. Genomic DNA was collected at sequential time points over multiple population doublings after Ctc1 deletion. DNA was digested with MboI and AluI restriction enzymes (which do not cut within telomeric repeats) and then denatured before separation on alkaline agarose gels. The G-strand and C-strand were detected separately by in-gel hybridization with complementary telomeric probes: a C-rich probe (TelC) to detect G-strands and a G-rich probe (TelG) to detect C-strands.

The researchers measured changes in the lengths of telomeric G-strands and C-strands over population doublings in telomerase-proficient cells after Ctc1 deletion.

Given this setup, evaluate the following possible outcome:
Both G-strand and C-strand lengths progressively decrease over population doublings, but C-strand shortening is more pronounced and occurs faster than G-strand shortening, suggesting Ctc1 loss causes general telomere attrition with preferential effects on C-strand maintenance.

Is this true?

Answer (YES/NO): NO